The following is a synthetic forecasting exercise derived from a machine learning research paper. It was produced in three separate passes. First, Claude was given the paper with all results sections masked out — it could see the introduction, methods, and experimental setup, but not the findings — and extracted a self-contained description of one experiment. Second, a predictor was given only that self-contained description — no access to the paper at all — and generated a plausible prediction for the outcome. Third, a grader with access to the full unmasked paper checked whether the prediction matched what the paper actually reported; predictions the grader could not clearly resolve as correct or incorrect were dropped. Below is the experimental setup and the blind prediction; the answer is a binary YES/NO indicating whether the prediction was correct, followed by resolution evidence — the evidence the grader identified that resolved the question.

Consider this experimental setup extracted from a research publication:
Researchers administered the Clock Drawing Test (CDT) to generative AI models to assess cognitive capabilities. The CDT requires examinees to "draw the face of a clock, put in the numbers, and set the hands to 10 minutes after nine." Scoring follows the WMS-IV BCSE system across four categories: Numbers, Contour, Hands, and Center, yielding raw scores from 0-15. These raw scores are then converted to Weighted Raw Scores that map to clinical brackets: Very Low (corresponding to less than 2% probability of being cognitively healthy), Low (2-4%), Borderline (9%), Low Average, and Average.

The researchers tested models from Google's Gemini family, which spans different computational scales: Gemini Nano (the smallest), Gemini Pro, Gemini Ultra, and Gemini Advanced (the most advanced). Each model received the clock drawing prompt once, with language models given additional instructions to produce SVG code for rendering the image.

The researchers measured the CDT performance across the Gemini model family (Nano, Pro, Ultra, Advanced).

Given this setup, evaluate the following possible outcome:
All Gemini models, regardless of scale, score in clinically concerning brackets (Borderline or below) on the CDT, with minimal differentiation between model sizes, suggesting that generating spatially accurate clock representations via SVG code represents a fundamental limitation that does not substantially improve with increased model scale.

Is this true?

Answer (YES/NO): NO